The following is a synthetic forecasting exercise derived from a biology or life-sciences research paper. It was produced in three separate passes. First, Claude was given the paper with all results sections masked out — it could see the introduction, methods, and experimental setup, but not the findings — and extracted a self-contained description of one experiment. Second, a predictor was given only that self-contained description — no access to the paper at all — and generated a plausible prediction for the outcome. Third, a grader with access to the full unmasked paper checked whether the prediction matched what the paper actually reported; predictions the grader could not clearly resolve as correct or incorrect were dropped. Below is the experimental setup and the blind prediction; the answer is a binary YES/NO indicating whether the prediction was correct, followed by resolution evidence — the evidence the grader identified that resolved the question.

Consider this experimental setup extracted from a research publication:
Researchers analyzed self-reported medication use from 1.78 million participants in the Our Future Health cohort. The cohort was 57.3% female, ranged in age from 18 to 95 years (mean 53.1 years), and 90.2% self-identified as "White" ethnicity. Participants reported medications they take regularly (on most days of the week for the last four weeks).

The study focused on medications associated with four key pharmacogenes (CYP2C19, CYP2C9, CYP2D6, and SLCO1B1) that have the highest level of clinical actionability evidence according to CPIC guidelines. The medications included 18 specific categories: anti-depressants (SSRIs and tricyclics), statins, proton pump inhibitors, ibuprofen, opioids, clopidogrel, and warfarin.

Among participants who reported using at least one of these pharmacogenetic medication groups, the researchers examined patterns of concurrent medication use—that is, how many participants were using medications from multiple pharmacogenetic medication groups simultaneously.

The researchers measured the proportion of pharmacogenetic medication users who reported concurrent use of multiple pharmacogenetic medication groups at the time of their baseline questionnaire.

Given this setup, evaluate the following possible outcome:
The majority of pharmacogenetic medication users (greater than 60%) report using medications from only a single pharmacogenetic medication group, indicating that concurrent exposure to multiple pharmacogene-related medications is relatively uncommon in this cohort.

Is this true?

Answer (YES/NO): NO